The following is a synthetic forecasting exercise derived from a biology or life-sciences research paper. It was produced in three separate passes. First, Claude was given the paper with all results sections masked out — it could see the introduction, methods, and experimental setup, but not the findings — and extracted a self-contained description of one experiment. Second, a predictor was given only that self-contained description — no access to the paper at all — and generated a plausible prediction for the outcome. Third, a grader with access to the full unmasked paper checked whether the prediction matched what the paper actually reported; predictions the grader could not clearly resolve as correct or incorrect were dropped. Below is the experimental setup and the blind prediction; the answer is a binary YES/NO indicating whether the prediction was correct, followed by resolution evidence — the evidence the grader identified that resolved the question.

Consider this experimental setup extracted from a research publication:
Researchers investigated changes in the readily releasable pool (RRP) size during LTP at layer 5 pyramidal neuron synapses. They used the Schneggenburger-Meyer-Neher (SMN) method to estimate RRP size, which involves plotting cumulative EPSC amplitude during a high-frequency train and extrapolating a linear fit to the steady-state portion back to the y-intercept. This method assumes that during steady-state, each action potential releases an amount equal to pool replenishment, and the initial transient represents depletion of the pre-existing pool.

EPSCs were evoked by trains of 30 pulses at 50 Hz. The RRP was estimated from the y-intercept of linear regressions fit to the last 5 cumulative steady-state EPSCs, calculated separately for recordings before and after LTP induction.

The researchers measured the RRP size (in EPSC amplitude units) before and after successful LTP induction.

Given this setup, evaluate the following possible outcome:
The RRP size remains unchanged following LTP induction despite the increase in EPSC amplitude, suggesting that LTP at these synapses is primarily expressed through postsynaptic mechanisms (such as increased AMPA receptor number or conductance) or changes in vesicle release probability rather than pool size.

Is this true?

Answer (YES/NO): NO